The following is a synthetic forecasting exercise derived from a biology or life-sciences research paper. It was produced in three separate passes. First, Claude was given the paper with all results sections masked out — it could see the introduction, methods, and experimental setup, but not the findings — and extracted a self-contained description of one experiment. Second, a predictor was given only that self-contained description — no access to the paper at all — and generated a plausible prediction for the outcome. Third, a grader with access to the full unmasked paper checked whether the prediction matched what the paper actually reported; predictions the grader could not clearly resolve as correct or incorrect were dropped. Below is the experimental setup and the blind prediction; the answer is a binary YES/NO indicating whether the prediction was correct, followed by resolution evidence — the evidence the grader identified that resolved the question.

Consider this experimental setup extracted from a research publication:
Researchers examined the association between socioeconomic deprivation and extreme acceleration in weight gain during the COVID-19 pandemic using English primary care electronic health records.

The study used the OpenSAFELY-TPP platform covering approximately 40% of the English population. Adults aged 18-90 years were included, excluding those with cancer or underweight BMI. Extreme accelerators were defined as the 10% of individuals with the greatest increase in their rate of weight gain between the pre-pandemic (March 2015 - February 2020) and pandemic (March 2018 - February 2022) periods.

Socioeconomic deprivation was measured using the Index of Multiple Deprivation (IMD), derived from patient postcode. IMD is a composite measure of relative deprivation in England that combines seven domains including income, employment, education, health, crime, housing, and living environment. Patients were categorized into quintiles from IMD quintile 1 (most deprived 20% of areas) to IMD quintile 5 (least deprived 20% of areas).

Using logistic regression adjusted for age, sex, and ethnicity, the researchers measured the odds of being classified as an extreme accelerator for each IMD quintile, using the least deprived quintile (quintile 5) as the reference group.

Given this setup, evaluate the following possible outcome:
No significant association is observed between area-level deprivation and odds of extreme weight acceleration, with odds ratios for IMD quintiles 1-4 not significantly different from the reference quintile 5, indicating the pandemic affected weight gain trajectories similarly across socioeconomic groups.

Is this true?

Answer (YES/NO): NO